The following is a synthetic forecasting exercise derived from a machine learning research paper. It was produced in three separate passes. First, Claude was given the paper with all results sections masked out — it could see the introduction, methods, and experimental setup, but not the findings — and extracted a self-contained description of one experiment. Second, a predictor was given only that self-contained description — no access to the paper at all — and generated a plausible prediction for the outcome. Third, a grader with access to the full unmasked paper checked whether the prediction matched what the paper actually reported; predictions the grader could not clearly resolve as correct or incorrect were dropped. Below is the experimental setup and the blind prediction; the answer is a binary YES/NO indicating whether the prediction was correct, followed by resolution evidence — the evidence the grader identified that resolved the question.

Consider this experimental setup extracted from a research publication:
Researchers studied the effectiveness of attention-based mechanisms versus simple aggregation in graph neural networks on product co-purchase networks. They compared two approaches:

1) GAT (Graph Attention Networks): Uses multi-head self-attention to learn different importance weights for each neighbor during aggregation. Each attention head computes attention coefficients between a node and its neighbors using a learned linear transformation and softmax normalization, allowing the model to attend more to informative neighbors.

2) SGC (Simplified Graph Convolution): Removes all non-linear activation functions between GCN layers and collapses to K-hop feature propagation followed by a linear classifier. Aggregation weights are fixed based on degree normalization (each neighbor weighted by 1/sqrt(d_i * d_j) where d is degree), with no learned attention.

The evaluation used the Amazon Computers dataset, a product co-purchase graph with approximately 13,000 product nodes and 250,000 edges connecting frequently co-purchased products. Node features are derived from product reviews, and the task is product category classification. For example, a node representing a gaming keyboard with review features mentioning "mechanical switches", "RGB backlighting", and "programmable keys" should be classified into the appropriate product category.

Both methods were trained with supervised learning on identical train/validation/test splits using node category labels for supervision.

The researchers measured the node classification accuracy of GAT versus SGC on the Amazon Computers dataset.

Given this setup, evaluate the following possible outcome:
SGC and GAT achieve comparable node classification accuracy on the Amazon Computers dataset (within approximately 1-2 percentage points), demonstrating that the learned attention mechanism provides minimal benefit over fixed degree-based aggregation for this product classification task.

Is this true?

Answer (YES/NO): NO